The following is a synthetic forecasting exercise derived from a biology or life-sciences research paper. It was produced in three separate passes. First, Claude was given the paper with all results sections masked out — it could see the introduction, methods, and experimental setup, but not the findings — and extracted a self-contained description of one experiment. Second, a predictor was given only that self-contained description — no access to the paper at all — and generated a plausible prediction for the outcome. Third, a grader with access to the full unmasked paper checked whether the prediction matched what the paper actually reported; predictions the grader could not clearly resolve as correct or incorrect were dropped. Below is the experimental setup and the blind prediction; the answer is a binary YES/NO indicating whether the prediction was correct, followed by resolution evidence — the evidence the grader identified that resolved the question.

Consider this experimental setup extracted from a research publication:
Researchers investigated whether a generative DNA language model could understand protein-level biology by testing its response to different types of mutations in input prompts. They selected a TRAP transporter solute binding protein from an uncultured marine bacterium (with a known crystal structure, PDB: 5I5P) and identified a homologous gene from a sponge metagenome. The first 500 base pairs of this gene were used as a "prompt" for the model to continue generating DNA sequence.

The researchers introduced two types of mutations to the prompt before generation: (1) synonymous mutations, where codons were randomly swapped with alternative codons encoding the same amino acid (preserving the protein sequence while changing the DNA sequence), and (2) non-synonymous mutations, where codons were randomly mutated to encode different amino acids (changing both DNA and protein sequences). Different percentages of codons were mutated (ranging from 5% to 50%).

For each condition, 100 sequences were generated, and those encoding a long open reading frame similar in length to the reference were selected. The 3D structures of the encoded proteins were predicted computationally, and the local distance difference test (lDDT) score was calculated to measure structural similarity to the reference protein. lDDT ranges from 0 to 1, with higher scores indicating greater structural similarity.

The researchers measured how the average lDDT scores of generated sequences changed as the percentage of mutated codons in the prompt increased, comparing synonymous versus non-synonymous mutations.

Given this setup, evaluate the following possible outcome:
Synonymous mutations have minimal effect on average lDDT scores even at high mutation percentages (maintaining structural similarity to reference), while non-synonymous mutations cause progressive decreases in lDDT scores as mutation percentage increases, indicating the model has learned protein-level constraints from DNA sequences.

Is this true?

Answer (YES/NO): YES